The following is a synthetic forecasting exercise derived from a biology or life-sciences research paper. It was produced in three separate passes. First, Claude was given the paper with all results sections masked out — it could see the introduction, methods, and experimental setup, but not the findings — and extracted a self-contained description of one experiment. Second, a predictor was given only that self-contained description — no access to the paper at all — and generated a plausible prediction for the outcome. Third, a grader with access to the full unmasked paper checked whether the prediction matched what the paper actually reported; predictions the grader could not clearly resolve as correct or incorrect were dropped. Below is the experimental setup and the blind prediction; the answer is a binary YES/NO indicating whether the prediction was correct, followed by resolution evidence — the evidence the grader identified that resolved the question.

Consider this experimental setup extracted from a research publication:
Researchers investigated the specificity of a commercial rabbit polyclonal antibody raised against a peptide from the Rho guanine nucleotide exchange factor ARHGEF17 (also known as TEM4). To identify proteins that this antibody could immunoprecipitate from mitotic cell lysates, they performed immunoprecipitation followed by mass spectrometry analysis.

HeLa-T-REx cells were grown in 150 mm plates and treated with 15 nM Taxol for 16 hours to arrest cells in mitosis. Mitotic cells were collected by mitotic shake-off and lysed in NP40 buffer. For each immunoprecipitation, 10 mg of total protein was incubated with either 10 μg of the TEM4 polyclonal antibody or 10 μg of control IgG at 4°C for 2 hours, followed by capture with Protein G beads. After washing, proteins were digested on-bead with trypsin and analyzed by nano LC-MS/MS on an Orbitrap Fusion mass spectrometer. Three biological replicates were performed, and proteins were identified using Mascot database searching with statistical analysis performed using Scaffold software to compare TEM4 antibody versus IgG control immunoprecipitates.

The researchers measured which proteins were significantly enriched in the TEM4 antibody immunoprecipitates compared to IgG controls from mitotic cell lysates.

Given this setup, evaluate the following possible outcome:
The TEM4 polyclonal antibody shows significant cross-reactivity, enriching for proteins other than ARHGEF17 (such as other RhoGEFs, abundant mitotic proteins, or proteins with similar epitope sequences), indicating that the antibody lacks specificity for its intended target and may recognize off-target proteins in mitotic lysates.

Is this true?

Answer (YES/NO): YES